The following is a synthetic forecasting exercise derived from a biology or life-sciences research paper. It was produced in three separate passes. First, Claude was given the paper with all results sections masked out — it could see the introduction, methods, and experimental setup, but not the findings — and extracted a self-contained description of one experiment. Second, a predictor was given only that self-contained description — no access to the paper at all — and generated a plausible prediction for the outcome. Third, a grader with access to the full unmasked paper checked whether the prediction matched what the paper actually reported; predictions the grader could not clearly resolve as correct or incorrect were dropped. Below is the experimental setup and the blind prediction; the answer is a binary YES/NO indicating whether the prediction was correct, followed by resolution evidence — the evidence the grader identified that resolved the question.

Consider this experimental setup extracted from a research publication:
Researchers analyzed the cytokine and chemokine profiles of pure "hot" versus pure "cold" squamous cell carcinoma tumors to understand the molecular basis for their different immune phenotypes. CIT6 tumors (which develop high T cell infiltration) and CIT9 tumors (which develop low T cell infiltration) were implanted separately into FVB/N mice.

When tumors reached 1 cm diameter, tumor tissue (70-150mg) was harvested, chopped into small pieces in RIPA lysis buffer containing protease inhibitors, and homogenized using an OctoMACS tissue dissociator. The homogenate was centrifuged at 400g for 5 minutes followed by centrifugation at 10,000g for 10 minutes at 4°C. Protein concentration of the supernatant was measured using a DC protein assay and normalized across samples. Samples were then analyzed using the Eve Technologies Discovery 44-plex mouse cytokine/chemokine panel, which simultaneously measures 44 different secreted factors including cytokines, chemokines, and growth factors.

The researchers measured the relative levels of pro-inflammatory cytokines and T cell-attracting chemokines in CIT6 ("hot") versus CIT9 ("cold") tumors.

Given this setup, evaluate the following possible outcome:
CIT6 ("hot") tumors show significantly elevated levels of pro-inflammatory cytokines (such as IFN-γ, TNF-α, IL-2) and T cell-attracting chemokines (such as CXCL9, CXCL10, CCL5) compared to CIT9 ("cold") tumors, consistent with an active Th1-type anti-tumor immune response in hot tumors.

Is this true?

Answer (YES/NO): NO